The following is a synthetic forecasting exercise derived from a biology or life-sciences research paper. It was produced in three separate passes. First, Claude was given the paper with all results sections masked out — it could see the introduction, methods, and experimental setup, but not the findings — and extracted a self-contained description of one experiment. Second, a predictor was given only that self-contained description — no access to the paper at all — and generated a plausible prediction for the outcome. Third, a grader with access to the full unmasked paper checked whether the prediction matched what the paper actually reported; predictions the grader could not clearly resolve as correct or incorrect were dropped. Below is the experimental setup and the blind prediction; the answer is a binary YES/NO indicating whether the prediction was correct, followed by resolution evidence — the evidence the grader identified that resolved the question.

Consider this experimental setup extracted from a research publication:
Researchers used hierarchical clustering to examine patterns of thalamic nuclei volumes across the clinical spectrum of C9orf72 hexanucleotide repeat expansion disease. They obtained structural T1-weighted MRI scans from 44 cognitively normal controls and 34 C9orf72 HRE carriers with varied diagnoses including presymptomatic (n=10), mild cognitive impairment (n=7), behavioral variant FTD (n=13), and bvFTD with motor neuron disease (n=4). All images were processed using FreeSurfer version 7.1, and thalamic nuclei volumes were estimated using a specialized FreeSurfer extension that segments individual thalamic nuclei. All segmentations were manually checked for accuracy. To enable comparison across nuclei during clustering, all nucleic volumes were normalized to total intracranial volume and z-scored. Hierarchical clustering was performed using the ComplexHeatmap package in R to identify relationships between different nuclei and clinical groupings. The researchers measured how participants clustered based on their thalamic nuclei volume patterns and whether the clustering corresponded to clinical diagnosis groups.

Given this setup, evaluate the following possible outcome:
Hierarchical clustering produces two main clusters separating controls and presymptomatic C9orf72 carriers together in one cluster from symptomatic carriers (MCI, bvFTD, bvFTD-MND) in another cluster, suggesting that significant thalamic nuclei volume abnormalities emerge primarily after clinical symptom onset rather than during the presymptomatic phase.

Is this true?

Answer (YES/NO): NO